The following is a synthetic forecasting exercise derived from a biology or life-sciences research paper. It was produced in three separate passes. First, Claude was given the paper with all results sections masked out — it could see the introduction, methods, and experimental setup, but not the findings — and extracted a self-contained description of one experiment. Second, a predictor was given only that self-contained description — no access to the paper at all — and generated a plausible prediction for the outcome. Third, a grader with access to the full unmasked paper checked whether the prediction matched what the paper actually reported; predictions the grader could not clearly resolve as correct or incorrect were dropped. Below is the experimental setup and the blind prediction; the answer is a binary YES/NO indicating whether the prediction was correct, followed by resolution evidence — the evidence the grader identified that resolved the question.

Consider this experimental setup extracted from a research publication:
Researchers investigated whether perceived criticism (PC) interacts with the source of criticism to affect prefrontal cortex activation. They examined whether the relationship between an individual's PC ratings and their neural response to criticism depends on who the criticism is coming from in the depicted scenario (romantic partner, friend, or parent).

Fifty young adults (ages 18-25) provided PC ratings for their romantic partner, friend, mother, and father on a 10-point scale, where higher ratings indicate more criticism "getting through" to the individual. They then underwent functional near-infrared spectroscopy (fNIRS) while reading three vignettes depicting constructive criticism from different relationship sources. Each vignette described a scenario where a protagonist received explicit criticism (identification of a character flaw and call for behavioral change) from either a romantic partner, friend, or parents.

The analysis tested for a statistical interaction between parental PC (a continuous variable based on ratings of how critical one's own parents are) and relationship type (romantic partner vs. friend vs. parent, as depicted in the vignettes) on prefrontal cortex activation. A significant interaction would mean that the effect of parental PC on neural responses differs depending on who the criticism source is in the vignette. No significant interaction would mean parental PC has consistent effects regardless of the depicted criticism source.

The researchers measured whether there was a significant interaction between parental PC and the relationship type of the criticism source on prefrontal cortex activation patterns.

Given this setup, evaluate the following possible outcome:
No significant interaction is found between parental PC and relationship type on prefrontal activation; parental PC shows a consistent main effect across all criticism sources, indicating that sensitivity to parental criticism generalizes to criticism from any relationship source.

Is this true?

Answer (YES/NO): NO